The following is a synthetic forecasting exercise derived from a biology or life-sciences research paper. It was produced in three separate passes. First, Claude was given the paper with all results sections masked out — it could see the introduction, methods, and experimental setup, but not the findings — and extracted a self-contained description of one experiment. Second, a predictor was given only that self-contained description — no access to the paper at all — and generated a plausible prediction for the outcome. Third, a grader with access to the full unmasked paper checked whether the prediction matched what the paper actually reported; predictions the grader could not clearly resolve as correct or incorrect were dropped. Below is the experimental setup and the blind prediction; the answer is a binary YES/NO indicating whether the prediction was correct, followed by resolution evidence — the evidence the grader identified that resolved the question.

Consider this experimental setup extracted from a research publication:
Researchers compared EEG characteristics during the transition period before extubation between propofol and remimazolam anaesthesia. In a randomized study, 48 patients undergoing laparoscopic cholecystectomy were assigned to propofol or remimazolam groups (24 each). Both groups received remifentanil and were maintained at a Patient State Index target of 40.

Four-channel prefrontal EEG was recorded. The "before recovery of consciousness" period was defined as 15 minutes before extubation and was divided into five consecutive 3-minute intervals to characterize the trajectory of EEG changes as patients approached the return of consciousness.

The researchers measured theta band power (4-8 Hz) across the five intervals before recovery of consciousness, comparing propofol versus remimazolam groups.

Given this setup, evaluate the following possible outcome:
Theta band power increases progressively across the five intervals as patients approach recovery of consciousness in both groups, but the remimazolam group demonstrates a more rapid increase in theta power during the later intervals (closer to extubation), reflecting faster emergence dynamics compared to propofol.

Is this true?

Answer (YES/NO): NO